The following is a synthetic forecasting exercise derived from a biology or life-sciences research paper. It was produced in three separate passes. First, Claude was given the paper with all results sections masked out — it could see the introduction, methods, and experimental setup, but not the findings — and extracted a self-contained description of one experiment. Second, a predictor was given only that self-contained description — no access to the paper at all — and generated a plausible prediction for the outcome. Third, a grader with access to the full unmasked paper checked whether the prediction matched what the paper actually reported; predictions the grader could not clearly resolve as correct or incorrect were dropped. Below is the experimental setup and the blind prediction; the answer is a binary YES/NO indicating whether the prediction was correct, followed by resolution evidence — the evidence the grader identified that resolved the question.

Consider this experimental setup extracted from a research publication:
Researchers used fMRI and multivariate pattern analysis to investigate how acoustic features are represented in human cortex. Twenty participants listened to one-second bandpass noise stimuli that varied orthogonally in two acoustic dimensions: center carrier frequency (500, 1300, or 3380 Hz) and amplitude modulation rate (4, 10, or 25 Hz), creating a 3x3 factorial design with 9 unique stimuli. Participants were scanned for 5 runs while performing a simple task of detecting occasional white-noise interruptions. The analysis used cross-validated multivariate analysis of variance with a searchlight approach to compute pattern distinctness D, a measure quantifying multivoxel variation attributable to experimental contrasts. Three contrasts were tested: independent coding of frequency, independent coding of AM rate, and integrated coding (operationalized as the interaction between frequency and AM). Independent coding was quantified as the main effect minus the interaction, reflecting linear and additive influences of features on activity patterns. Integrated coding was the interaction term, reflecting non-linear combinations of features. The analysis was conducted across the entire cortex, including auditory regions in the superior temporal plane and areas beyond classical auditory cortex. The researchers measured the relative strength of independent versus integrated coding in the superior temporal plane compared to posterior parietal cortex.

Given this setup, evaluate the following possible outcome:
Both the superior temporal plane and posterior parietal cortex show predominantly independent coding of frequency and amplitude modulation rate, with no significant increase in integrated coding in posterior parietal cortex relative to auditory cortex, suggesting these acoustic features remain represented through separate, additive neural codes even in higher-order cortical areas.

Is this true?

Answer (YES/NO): NO